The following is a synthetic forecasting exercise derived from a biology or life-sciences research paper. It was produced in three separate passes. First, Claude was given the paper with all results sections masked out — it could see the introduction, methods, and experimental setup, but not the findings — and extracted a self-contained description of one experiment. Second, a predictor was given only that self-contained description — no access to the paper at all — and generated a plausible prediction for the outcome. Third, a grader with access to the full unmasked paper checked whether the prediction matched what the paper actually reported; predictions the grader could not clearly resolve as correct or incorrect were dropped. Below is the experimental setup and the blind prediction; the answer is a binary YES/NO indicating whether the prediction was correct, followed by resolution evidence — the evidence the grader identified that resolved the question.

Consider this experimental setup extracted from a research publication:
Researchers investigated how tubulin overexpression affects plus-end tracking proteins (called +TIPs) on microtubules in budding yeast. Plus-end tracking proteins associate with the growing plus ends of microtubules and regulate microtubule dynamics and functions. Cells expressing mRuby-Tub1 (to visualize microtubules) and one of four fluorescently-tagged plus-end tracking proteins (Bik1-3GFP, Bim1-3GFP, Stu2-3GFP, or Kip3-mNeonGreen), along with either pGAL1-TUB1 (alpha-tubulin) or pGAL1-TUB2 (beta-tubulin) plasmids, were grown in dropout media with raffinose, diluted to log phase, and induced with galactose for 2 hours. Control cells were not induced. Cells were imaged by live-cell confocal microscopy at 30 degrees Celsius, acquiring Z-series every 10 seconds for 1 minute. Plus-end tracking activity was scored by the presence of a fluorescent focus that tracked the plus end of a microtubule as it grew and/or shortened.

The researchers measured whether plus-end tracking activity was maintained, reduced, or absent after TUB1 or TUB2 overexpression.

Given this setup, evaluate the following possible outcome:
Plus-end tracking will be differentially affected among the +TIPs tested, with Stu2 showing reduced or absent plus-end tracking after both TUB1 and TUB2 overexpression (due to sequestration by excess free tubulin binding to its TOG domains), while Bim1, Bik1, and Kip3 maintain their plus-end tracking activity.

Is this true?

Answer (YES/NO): NO